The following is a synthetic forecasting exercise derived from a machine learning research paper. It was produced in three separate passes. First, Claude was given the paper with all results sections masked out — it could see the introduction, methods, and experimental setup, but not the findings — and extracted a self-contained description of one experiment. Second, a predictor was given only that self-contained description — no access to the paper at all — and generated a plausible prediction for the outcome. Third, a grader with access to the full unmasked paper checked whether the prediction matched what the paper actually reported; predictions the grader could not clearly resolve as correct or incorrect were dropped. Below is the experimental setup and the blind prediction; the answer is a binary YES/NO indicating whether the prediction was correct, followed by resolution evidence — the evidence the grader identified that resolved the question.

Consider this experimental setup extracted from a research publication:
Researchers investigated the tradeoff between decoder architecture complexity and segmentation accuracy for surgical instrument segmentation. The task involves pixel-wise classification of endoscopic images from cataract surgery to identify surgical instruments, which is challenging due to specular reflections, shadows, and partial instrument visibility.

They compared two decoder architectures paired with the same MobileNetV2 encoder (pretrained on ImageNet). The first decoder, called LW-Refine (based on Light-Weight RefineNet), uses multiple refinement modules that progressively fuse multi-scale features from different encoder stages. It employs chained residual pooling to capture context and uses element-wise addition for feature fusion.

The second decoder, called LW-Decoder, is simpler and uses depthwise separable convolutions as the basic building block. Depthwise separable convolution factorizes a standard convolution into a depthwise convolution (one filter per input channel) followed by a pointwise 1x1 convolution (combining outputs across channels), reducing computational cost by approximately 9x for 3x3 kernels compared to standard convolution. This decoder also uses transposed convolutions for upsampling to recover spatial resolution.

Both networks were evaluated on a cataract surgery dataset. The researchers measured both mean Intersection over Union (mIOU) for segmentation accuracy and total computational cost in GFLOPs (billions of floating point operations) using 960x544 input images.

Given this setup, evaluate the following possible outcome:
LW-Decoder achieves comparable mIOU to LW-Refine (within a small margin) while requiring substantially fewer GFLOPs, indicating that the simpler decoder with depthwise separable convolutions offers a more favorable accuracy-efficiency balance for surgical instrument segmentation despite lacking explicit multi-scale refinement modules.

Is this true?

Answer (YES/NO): YES